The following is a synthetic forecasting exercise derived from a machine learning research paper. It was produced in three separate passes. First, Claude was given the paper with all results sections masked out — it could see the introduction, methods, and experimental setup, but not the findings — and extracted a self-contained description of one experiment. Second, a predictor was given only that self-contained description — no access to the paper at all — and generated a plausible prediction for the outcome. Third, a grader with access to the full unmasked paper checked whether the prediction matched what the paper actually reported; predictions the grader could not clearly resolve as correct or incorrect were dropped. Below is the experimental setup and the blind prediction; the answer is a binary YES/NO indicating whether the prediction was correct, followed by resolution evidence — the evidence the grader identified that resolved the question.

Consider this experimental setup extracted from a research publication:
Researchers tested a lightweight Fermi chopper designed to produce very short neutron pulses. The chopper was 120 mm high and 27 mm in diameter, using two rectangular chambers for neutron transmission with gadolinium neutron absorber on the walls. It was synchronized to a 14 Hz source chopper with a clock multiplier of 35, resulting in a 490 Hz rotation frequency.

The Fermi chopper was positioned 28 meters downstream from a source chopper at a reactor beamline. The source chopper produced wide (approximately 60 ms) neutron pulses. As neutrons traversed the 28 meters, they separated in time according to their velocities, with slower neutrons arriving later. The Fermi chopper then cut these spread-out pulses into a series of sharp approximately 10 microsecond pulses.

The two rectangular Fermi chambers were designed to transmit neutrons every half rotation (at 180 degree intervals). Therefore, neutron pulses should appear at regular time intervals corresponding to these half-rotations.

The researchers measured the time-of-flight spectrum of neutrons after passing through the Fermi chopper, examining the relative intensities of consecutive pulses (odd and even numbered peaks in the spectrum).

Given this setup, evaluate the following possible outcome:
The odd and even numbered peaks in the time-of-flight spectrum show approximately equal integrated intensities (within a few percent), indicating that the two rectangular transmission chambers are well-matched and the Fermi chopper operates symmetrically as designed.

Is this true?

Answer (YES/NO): NO